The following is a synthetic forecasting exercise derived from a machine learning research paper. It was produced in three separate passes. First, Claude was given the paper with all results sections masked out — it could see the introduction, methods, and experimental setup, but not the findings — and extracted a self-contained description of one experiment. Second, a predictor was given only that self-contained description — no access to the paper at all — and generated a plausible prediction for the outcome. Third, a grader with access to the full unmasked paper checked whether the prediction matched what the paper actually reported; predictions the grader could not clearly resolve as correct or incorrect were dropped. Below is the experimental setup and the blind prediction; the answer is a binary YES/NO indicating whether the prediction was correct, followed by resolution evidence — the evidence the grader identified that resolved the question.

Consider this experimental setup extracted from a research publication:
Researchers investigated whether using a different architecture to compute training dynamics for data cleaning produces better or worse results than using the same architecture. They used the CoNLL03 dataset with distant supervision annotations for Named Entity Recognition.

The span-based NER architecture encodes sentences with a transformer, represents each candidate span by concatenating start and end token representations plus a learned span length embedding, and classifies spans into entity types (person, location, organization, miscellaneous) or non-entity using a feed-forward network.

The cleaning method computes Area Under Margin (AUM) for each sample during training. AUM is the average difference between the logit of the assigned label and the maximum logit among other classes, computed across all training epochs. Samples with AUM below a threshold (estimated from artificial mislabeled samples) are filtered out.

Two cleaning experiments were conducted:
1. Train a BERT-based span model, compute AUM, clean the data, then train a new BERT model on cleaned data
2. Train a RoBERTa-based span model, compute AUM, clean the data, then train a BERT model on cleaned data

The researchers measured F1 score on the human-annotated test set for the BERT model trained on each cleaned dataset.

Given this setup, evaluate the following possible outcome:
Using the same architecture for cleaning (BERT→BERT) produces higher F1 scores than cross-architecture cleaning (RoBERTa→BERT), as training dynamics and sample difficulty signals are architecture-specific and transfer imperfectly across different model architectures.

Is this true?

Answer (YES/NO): NO